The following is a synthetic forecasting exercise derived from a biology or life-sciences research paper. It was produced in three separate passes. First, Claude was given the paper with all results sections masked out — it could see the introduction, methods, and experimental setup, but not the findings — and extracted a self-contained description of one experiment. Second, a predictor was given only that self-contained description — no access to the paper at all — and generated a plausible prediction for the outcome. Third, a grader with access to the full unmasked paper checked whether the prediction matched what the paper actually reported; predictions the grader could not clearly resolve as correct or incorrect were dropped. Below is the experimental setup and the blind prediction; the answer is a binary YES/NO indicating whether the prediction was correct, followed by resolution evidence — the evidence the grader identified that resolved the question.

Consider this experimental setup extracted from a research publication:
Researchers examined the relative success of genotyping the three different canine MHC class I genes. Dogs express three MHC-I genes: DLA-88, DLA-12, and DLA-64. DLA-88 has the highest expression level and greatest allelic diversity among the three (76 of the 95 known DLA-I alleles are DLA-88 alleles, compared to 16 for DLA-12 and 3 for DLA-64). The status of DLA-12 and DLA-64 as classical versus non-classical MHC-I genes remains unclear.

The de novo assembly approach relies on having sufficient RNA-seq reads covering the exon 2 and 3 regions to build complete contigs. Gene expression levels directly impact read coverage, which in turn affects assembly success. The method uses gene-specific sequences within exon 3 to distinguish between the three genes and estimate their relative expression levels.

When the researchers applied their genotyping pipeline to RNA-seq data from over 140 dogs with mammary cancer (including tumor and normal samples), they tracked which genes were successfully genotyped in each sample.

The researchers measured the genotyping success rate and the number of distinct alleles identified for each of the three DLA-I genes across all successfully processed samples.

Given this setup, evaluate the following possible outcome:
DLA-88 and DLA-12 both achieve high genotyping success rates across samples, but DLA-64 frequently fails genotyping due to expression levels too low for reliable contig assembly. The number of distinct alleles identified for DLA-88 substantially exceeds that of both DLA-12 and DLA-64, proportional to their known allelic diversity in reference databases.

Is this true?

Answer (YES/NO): NO